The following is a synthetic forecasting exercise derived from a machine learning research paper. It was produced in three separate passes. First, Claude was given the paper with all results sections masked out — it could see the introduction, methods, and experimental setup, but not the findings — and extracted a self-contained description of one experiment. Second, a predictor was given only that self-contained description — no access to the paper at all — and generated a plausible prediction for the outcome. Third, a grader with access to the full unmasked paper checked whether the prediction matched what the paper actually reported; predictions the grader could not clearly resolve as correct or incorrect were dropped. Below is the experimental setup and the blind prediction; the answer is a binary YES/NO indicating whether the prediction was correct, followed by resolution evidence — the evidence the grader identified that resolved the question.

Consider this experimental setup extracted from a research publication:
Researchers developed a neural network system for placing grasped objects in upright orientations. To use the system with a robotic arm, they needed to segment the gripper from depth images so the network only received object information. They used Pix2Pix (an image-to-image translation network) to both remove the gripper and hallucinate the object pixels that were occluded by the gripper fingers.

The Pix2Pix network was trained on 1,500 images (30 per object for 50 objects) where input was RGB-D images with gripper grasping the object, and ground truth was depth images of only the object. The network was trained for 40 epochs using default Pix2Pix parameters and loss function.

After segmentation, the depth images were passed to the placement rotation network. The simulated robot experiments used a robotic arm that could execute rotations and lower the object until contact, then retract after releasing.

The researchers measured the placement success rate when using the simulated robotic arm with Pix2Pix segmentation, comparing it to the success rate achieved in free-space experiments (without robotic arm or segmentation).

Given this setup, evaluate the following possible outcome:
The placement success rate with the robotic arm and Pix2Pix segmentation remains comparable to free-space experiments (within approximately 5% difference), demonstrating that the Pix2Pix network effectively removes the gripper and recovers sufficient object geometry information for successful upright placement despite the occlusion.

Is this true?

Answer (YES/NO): NO